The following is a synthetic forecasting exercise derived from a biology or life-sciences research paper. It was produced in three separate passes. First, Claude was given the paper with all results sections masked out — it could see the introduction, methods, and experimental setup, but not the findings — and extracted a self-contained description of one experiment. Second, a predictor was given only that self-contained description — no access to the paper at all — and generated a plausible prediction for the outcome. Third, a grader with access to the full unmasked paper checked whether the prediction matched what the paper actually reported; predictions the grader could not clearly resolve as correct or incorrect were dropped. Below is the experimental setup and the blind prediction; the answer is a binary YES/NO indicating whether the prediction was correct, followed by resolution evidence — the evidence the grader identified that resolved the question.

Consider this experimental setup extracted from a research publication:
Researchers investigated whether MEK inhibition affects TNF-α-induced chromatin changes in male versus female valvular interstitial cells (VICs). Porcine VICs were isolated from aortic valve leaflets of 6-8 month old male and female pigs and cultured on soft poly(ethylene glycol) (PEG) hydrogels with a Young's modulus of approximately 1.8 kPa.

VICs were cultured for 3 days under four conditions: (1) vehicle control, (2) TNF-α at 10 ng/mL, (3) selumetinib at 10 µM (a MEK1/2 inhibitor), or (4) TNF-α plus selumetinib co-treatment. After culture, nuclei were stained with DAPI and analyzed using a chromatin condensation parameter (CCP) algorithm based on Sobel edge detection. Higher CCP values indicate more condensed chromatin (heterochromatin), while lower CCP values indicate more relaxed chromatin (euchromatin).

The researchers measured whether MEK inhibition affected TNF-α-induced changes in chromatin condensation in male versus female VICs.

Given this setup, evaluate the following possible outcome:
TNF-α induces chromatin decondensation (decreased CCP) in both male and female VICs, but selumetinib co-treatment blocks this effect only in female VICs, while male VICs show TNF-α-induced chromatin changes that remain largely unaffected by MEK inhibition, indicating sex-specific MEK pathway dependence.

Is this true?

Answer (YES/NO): NO